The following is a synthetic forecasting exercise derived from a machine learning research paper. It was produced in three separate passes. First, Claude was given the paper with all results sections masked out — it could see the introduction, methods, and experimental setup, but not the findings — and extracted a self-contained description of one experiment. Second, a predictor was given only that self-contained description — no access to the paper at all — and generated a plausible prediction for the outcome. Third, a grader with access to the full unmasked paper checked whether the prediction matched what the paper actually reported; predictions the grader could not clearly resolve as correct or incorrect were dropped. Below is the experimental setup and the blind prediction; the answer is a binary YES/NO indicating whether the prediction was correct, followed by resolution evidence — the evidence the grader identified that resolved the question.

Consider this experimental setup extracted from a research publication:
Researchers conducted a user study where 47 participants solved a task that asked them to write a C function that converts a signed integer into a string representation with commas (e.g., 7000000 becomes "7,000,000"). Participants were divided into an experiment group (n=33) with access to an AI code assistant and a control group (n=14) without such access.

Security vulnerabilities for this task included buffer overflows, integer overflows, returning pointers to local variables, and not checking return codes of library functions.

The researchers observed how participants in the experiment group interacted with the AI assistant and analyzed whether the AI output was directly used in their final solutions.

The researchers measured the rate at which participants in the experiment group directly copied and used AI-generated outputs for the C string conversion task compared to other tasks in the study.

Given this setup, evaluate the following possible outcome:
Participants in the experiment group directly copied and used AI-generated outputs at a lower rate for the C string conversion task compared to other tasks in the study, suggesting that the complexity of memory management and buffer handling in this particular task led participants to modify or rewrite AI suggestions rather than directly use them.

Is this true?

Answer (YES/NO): NO